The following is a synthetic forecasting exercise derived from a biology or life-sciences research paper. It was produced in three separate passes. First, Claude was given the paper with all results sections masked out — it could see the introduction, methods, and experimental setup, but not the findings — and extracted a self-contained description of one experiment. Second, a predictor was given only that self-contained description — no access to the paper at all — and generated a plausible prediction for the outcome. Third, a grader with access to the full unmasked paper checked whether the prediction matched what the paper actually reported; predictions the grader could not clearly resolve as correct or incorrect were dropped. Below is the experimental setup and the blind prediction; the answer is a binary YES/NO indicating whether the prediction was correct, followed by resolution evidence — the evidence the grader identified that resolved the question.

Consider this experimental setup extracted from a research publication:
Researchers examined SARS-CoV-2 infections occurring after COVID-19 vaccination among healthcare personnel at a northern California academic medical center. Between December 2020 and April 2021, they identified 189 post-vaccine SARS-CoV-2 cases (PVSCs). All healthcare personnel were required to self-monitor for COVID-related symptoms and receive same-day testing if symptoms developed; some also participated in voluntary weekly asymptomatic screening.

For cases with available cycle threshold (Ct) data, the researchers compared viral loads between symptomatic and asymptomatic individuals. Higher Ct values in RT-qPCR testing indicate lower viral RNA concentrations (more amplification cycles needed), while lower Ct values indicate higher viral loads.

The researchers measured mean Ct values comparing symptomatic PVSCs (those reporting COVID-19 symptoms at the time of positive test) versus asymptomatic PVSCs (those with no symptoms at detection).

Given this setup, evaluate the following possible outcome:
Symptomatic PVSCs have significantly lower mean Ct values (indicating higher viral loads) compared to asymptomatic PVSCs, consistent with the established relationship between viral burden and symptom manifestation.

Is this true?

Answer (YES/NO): YES